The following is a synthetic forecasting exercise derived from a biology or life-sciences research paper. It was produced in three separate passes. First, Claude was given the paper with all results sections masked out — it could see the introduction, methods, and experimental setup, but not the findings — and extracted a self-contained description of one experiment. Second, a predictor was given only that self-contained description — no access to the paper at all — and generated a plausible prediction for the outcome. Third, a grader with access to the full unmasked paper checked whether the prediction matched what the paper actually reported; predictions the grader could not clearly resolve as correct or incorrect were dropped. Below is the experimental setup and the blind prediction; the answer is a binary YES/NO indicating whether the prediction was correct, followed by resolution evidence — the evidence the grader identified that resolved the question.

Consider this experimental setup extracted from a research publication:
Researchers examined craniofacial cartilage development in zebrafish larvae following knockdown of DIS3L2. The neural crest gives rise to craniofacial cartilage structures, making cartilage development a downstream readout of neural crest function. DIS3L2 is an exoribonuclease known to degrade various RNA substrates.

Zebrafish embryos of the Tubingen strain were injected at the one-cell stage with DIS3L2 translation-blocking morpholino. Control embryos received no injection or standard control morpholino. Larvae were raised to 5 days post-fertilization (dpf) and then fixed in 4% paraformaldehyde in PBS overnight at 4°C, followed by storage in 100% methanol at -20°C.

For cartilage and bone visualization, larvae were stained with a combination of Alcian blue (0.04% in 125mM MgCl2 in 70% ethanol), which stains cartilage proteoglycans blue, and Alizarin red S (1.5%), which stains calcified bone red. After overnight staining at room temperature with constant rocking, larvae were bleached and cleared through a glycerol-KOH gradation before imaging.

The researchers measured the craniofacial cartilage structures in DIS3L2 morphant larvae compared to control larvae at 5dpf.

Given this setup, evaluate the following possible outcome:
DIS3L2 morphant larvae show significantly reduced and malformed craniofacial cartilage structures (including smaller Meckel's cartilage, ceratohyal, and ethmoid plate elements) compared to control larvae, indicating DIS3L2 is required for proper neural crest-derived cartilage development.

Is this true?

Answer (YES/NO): YES